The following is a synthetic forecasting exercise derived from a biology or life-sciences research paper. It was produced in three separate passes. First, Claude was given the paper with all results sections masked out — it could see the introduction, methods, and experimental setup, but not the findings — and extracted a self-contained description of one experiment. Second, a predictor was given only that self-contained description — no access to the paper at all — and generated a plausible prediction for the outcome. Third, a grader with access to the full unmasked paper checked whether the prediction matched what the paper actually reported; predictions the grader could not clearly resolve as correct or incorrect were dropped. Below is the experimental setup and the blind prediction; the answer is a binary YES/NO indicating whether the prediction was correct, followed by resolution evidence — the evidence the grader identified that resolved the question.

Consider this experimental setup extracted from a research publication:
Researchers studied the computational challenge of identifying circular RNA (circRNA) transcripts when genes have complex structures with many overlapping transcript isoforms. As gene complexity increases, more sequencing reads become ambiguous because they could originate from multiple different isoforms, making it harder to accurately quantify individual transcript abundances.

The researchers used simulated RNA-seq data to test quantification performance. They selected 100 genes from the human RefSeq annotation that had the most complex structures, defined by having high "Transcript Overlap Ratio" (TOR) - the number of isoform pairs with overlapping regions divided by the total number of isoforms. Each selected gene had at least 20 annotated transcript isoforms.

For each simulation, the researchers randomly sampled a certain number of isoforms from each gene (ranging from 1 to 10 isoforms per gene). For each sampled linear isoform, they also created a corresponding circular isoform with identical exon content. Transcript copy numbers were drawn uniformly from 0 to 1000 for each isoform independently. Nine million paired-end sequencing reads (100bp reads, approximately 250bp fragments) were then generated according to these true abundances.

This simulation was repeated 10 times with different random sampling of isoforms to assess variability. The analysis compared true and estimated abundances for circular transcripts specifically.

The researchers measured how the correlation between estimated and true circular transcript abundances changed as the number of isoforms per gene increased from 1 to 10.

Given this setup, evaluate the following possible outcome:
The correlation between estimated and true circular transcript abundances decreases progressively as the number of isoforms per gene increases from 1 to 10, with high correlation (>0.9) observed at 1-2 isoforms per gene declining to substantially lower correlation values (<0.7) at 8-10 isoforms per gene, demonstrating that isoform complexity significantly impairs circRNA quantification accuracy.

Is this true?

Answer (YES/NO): NO